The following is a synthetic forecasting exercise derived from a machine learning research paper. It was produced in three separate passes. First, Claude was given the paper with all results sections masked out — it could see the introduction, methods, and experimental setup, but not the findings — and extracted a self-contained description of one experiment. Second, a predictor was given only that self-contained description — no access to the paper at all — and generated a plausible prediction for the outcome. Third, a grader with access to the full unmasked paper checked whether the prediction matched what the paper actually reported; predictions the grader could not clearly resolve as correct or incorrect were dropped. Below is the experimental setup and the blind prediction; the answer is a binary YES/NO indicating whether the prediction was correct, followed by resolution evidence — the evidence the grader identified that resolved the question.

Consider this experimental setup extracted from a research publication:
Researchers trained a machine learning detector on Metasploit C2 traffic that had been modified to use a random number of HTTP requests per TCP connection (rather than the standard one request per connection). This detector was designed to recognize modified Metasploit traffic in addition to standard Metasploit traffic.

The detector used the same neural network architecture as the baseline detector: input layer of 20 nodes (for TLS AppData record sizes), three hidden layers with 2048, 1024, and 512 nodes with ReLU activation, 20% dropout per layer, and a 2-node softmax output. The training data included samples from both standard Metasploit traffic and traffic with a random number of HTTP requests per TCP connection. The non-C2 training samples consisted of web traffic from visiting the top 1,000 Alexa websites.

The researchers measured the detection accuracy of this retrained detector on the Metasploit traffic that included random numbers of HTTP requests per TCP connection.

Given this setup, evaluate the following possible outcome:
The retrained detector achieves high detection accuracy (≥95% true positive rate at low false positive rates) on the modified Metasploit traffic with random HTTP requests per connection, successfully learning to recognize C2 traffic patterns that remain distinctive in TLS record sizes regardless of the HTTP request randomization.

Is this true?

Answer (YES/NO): YES